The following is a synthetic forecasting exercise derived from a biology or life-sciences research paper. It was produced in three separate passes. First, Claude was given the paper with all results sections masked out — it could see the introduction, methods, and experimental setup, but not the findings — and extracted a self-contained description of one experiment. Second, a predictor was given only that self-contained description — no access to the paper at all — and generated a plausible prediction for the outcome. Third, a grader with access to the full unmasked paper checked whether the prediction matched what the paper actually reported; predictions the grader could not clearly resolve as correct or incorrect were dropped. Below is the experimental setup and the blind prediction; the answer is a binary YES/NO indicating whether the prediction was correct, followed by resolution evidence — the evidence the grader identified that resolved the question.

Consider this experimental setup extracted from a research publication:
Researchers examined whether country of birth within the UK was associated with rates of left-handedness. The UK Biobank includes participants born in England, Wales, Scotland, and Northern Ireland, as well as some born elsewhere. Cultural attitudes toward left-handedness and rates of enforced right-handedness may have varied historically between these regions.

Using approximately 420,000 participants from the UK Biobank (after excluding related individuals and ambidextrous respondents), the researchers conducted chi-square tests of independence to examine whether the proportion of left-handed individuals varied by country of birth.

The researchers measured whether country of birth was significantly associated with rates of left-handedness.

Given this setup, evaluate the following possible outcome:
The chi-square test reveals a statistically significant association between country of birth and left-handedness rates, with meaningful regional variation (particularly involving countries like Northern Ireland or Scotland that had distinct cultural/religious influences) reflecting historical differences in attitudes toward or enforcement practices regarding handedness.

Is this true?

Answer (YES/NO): NO